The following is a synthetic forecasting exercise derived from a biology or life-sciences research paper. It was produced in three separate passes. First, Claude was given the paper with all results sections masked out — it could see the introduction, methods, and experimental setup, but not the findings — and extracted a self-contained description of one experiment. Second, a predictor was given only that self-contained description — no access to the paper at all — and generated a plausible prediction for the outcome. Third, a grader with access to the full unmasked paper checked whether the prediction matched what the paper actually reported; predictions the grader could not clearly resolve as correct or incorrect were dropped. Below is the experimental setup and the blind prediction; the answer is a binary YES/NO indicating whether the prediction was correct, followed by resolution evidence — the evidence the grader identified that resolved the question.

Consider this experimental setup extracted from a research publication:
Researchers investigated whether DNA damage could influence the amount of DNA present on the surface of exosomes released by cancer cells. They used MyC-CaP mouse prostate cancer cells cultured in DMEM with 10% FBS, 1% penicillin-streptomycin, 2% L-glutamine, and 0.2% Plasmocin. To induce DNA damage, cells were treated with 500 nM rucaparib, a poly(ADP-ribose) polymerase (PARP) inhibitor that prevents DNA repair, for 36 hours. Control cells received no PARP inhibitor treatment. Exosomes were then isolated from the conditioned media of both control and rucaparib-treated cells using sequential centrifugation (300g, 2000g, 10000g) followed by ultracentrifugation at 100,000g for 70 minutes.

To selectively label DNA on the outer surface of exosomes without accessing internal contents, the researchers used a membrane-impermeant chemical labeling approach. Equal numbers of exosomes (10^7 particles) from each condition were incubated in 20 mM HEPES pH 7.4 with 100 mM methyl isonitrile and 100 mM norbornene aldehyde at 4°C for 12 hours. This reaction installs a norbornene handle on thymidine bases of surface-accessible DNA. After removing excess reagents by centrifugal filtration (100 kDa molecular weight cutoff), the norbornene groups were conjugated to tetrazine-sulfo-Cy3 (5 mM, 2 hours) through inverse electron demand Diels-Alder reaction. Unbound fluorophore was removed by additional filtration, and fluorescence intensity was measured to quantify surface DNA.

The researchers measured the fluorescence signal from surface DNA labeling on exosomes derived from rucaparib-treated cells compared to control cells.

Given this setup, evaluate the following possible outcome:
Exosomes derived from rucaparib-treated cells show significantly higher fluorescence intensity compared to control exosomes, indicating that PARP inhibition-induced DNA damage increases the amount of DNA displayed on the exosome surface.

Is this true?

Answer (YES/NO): YES